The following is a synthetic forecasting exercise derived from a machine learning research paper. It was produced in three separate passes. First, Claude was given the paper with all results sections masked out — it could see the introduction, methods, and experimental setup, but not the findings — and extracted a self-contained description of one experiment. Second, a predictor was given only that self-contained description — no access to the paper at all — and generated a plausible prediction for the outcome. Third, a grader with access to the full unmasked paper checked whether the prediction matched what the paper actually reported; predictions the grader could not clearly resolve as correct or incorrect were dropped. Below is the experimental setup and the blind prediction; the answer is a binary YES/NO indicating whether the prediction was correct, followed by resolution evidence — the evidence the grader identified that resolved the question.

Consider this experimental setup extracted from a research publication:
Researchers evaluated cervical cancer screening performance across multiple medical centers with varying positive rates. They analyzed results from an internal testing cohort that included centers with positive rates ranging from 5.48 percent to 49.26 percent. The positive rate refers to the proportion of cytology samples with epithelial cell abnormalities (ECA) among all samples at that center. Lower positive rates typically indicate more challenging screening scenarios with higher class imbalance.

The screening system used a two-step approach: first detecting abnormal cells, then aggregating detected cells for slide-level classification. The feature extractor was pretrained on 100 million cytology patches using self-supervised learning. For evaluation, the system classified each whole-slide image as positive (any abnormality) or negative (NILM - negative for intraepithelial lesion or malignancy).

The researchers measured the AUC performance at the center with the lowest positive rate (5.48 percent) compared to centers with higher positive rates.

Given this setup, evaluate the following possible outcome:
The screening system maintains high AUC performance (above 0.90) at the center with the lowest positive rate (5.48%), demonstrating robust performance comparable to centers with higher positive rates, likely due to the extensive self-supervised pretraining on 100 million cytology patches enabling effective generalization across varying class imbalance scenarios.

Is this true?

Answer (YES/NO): NO